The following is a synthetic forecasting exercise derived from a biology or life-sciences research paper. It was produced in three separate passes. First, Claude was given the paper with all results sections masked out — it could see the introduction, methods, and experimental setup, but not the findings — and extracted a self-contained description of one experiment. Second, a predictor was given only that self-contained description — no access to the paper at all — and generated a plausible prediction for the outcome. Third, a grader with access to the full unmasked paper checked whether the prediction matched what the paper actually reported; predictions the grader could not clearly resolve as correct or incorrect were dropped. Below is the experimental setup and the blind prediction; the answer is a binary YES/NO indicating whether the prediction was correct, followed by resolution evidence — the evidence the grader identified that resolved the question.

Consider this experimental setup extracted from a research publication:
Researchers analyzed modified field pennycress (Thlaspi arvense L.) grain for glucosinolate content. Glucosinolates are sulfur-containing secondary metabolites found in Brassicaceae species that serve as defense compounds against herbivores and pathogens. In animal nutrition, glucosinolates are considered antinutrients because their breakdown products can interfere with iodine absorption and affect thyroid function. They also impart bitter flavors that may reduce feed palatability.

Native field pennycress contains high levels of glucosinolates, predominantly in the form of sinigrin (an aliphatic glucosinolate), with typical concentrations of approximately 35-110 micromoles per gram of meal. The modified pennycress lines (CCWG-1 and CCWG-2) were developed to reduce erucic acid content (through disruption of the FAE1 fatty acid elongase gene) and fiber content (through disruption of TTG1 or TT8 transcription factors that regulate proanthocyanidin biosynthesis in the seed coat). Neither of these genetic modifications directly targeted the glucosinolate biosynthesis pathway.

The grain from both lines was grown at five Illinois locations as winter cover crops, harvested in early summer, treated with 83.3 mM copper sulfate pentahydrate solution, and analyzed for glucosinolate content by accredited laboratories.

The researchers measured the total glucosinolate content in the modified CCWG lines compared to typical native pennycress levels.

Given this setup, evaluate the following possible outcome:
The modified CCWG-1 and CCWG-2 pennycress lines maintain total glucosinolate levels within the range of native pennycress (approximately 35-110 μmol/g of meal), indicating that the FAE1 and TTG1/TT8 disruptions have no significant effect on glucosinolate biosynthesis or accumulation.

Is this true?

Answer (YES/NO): YES